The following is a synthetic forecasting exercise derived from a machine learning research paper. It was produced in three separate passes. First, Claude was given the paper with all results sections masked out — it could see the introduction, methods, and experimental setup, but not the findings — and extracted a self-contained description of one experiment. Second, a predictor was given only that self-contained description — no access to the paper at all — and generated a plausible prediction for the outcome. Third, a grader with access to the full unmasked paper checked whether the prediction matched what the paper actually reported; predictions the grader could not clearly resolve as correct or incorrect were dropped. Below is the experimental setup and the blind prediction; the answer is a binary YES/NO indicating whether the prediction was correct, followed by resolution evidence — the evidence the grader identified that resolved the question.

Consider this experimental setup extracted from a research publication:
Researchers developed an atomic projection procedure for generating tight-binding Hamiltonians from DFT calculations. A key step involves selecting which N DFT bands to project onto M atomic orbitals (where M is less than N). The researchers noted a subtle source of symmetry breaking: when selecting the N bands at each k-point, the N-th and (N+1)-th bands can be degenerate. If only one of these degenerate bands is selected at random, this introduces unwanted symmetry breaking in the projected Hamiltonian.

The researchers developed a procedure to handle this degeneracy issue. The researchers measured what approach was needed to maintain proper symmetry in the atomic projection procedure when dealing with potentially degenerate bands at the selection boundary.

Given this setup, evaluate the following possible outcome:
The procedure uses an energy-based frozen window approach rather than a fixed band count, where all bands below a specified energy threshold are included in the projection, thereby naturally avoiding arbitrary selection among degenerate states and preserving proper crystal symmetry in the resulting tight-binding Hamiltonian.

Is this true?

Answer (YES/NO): NO